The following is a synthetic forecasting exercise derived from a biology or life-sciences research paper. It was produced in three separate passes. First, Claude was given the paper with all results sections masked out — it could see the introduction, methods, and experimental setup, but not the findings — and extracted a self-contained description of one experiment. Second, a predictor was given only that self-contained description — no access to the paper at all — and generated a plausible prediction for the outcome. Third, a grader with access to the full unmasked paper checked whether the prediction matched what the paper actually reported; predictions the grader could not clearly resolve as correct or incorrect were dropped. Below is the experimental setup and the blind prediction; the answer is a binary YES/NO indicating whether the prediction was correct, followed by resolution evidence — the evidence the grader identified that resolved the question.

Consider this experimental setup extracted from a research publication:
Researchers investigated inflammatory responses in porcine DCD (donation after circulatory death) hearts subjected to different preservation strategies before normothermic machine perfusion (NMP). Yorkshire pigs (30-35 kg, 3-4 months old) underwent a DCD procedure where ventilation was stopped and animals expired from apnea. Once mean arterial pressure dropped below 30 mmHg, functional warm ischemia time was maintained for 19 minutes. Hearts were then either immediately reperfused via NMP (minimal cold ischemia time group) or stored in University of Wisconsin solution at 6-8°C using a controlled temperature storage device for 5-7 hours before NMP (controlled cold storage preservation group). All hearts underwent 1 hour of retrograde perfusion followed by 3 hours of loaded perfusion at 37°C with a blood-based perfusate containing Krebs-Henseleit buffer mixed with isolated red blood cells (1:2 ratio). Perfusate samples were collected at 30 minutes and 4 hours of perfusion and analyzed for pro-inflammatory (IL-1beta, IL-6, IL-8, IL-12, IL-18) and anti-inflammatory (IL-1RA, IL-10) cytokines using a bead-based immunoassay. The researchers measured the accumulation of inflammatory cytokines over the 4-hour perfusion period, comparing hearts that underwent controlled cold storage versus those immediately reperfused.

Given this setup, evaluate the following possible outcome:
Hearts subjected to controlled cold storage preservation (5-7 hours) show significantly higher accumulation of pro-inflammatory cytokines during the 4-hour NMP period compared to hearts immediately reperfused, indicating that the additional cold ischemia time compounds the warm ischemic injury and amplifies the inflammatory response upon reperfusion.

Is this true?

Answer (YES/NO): NO